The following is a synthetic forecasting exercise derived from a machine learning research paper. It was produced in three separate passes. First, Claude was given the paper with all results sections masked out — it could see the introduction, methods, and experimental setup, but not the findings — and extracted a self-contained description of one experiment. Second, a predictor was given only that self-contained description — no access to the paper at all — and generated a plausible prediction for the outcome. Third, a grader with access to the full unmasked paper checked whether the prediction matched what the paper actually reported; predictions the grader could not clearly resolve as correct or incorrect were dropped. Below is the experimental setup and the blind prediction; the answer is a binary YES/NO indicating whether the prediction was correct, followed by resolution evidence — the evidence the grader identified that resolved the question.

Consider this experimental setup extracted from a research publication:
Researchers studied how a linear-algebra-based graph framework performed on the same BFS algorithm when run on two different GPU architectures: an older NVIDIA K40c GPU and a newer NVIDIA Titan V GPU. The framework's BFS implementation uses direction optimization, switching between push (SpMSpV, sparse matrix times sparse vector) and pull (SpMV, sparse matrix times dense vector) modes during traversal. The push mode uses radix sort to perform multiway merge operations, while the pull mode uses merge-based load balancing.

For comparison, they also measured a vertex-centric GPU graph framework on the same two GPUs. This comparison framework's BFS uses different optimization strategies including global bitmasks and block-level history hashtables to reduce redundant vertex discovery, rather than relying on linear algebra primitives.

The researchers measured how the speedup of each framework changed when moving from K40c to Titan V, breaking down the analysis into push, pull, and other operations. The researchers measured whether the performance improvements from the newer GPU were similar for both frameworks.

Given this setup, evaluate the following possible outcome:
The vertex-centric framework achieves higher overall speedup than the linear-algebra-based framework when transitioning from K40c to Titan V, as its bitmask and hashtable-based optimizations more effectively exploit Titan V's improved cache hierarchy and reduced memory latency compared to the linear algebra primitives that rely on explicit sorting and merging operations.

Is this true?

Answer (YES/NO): YES